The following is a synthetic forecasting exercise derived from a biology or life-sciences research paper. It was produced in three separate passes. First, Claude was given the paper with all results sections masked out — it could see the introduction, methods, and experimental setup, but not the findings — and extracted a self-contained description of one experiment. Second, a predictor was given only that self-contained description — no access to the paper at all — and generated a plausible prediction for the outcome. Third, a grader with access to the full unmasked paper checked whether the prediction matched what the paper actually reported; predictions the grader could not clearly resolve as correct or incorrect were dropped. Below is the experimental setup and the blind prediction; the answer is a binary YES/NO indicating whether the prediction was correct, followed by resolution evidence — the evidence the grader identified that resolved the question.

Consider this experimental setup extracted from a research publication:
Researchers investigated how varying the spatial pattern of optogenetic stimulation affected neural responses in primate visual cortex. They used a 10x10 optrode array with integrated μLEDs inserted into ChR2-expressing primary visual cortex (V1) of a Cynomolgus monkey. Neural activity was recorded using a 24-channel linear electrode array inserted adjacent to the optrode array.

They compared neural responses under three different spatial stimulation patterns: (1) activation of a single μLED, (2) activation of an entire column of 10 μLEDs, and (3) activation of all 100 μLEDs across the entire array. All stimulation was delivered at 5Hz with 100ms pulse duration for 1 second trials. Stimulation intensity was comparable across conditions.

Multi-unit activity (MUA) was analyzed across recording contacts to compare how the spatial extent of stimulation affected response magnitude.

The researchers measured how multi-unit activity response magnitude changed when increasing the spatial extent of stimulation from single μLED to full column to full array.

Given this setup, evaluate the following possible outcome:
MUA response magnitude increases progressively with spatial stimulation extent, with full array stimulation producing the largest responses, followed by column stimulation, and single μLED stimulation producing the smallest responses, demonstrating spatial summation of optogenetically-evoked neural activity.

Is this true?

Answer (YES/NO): NO